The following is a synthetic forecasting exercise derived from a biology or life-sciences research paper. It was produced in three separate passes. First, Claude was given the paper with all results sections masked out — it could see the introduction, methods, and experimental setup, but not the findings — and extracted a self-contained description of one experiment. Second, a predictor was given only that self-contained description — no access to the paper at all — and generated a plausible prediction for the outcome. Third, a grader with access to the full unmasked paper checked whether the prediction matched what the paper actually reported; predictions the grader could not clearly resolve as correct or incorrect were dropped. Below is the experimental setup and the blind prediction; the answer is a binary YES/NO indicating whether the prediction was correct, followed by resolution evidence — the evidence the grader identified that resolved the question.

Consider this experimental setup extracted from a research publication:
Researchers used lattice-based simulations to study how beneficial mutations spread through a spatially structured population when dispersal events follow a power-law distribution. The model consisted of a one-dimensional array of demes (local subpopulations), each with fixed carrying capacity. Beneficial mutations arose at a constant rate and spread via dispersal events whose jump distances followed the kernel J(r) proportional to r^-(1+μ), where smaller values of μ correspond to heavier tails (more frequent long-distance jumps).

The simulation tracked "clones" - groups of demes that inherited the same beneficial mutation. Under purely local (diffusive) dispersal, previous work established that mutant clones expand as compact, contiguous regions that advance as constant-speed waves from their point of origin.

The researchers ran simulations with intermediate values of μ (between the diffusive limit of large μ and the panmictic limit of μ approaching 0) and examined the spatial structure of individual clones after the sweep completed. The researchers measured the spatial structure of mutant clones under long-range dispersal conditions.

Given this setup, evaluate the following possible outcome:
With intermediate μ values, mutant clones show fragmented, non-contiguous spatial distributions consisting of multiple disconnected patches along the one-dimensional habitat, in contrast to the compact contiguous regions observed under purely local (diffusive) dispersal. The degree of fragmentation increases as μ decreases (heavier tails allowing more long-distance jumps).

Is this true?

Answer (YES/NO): YES